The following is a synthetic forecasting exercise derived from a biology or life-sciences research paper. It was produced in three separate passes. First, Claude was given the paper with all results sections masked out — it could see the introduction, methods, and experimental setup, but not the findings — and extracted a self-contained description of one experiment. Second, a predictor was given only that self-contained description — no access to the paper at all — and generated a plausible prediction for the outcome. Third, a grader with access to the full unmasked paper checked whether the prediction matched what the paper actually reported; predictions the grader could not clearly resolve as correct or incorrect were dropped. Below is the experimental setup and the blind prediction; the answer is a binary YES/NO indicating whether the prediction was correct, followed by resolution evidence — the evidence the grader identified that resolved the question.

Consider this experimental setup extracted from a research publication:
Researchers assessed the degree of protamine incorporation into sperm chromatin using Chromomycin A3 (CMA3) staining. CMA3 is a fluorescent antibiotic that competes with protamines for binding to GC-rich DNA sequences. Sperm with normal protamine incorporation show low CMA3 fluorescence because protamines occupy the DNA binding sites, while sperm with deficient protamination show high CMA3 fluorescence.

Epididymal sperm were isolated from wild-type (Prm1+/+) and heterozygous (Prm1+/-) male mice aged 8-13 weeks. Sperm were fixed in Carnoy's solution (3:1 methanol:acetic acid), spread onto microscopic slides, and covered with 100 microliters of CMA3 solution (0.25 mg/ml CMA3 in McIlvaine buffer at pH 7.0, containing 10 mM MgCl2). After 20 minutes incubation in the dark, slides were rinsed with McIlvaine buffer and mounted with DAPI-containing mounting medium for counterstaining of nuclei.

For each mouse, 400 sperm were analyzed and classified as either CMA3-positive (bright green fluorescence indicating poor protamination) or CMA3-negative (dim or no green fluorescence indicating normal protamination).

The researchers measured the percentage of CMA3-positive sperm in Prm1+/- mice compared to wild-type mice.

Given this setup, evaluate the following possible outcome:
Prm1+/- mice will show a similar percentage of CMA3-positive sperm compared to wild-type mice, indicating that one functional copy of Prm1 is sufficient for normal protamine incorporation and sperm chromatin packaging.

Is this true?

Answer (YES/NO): NO